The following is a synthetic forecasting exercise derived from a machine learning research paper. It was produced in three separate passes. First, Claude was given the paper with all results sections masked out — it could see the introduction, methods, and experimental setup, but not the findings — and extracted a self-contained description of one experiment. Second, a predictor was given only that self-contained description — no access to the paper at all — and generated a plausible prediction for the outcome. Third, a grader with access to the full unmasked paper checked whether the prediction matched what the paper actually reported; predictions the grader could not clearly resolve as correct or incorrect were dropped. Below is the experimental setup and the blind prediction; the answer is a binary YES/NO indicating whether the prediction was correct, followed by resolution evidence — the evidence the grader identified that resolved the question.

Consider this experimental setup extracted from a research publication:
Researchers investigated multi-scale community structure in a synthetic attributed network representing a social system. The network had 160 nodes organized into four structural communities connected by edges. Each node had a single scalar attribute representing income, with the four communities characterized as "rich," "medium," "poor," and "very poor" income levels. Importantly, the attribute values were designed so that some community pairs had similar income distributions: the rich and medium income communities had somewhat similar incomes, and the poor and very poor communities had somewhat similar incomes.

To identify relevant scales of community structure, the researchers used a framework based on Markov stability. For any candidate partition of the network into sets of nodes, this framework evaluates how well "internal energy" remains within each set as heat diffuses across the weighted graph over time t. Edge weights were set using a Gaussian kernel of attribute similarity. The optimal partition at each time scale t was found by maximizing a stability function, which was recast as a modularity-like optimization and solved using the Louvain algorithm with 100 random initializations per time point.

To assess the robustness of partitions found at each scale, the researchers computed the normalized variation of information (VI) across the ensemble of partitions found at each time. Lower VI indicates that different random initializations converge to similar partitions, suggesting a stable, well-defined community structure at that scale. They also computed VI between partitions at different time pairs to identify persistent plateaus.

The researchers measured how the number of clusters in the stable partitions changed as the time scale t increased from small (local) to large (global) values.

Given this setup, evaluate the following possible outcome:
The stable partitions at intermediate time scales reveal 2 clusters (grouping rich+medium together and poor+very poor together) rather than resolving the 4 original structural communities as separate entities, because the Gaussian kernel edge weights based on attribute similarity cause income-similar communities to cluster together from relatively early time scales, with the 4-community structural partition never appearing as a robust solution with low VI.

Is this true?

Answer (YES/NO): NO